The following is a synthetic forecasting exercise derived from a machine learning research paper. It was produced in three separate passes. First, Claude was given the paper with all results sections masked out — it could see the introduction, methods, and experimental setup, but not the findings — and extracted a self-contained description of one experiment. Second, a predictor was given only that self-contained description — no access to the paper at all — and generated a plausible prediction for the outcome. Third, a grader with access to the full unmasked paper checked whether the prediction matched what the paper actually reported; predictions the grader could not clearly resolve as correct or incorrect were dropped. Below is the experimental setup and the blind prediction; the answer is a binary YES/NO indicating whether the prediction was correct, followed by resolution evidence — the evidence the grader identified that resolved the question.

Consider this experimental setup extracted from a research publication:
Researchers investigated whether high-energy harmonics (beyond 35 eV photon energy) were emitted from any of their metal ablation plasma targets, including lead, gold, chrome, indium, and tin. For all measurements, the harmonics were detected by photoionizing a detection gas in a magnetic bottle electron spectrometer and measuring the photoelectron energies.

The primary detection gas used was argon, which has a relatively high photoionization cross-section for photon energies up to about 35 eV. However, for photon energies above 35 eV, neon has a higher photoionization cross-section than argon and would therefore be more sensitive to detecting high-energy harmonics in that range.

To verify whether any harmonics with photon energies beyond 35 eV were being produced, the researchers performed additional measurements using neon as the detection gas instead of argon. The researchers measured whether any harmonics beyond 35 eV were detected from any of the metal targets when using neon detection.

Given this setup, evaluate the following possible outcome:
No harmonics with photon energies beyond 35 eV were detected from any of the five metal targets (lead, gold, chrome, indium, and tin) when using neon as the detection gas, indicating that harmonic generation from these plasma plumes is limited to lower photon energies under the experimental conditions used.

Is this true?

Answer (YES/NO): YES